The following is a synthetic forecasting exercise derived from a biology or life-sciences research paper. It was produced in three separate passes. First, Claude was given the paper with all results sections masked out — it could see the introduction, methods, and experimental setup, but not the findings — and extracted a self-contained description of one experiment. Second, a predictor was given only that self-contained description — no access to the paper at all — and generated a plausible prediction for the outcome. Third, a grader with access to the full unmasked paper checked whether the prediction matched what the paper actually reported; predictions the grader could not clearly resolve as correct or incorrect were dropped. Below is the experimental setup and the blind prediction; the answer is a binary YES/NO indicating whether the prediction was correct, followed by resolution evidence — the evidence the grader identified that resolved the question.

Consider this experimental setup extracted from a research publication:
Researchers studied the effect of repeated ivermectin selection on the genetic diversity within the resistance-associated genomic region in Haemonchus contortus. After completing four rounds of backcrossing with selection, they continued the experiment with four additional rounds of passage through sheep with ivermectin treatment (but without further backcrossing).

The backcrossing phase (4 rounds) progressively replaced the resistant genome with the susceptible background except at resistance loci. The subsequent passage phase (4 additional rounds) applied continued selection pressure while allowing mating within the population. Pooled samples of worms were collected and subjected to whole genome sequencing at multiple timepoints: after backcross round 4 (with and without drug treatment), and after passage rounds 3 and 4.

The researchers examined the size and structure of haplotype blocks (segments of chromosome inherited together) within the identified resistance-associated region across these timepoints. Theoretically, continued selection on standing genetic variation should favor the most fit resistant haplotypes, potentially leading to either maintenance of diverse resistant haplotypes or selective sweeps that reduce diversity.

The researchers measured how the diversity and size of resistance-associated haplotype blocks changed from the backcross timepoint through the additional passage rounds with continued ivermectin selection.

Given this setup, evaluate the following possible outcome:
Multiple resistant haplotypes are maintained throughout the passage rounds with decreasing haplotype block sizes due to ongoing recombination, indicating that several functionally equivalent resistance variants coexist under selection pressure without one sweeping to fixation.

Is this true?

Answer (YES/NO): NO